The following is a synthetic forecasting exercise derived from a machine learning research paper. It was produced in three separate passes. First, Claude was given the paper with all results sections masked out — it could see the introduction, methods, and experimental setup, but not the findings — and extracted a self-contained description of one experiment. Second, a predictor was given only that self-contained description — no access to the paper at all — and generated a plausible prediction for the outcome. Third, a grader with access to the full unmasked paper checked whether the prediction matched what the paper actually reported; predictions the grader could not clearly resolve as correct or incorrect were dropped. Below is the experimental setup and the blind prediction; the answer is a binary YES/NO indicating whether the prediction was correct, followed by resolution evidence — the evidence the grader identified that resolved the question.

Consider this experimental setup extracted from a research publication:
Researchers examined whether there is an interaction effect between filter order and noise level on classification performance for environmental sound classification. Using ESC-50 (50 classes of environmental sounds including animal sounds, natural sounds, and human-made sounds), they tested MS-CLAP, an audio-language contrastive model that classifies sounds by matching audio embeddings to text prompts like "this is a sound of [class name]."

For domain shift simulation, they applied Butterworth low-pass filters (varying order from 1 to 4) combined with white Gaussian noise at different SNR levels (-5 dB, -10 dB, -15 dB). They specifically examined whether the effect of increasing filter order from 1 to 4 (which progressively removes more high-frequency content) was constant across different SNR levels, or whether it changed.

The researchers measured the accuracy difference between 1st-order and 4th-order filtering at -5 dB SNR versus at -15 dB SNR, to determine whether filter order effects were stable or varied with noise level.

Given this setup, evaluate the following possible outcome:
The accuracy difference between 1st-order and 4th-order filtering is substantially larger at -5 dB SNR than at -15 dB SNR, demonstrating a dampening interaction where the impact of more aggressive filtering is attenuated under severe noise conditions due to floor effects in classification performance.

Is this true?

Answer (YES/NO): YES